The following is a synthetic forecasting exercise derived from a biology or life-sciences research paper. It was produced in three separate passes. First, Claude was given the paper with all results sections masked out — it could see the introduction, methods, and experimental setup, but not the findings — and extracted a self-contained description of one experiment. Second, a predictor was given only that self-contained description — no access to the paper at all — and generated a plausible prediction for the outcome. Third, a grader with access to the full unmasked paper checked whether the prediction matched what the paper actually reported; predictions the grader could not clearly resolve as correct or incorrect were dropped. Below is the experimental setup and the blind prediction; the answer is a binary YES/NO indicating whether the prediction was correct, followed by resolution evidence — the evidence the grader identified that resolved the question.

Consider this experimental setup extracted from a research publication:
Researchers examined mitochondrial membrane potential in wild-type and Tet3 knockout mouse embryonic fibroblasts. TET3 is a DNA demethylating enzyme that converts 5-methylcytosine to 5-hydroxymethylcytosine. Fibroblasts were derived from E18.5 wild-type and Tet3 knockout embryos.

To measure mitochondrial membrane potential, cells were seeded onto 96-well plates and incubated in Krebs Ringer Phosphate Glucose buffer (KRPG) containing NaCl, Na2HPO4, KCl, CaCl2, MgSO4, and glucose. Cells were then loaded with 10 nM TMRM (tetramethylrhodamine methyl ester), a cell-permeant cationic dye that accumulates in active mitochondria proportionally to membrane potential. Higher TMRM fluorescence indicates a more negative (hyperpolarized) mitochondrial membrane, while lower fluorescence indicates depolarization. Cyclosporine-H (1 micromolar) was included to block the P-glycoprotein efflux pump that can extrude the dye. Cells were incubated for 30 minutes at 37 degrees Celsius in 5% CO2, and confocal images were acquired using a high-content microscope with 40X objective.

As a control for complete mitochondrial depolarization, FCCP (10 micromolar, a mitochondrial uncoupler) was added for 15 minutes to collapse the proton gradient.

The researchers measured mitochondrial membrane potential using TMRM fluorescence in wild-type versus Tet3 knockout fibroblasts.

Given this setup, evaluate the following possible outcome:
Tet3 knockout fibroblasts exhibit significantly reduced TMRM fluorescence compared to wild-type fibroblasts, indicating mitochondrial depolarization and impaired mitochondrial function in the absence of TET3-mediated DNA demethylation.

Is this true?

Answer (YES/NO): NO